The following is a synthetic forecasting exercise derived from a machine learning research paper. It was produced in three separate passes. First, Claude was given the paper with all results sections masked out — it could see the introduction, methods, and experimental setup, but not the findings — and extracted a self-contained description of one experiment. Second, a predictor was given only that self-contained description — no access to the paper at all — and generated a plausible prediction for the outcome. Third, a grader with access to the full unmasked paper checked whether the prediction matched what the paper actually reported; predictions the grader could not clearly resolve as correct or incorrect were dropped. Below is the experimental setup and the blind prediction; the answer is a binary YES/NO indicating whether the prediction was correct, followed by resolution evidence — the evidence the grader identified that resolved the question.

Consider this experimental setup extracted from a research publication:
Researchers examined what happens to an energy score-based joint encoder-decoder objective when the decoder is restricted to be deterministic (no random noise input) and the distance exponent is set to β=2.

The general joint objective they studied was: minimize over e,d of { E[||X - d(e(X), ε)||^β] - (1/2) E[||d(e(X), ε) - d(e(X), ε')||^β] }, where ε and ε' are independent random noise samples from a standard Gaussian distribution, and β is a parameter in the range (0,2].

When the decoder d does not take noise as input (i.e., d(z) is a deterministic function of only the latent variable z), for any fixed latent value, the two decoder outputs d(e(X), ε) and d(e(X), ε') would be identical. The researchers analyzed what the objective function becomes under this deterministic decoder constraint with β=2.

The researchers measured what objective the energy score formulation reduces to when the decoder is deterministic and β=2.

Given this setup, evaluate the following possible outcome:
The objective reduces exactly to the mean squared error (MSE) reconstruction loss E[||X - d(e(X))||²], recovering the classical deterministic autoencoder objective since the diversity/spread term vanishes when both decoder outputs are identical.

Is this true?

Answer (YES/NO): YES